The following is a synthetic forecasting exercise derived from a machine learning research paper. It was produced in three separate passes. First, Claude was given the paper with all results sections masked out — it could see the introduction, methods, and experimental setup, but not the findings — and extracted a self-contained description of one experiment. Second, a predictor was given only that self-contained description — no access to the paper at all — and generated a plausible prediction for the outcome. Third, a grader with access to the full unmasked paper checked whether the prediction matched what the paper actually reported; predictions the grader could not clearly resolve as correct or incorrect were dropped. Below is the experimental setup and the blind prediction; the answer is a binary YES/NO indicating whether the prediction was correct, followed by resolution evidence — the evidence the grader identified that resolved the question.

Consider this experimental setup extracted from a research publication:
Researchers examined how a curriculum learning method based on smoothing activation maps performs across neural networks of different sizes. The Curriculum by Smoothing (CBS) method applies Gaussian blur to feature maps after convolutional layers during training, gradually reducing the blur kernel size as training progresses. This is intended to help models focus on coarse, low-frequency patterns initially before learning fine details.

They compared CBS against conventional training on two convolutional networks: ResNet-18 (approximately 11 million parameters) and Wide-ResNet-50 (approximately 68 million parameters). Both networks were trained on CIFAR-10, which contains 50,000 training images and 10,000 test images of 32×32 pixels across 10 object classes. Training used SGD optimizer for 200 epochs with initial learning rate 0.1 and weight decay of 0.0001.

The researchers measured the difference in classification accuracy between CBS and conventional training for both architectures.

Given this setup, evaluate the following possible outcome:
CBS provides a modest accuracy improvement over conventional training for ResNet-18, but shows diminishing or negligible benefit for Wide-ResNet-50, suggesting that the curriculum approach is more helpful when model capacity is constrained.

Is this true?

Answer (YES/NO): NO